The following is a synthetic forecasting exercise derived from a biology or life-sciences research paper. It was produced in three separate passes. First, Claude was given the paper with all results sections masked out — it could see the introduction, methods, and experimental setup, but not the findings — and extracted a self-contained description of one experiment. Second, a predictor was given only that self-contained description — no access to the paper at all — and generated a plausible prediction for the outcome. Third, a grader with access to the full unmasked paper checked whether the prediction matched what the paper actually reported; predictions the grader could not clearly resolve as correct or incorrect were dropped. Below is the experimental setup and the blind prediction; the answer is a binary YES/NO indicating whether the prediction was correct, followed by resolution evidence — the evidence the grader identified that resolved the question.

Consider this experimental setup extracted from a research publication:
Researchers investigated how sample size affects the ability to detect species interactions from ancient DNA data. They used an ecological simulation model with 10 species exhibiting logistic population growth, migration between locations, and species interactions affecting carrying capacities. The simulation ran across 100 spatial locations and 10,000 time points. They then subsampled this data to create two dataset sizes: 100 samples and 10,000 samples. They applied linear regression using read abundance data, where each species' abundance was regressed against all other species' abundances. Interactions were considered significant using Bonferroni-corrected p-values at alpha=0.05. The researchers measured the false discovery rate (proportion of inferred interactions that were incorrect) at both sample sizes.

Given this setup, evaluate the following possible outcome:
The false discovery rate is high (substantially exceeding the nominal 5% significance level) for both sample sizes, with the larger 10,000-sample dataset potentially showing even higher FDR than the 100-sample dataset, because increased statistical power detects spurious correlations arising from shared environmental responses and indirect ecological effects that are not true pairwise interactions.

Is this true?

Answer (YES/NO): NO